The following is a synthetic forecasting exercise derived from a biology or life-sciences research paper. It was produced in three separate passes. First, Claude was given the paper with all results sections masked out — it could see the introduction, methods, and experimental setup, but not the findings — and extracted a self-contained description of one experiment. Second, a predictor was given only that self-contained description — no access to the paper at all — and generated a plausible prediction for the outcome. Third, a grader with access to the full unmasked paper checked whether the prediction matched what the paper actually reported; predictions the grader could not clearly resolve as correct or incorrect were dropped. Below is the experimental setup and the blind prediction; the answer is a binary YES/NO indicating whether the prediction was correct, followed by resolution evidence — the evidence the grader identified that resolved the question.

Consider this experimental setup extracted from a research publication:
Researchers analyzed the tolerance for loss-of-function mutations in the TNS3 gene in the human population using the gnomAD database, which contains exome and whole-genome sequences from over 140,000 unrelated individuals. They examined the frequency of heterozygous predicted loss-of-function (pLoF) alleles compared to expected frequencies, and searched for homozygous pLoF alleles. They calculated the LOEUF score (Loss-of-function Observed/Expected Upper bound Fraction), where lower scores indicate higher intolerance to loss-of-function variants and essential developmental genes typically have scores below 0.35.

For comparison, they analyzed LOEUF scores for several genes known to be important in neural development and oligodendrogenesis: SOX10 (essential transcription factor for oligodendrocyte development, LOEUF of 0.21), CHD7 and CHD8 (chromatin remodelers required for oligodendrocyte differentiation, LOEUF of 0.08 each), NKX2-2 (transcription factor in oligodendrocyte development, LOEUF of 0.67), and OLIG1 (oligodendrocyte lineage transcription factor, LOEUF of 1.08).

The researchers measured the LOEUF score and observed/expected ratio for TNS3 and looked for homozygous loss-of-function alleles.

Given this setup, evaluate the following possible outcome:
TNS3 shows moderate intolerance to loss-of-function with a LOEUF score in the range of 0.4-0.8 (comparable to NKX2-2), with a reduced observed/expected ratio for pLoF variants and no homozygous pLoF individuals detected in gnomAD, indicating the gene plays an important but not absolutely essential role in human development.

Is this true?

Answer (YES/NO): NO